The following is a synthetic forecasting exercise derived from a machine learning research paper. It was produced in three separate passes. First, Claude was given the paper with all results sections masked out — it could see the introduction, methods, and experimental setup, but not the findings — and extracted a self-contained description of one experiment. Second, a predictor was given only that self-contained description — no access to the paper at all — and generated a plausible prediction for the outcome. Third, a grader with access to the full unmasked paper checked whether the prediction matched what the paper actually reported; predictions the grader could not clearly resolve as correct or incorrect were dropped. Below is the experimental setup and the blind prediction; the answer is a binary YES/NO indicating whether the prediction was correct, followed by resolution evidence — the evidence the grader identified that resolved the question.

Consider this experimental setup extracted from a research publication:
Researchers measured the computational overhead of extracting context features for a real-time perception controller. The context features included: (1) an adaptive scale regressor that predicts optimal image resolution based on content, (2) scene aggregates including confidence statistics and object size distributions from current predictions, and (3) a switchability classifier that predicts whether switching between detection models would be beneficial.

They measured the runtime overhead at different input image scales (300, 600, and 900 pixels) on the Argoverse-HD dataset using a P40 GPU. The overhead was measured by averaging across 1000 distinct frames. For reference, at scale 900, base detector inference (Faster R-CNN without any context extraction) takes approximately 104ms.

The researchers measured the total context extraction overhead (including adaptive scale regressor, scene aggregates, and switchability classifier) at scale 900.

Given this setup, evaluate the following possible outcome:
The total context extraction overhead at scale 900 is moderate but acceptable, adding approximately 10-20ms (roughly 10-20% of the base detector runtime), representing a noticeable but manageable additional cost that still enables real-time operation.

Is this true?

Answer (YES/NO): NO